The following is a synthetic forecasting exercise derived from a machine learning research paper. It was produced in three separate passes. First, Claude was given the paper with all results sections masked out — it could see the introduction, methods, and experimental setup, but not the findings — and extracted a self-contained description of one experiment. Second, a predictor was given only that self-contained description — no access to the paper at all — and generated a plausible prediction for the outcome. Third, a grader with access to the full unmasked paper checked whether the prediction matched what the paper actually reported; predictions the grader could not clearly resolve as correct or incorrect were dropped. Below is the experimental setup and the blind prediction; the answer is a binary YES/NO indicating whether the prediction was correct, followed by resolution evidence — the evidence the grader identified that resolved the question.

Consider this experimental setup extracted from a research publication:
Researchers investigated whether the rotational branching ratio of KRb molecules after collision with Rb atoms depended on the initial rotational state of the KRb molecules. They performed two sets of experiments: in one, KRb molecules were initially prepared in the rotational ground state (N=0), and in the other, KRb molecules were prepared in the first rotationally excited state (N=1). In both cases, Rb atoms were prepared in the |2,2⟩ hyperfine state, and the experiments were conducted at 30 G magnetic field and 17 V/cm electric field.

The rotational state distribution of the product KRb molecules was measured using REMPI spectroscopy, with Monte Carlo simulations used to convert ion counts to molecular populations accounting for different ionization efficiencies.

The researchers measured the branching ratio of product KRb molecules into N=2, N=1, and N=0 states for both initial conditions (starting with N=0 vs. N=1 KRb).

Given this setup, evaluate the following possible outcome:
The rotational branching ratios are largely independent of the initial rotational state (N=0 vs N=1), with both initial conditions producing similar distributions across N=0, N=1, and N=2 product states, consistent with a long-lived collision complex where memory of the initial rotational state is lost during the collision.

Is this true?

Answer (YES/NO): YES